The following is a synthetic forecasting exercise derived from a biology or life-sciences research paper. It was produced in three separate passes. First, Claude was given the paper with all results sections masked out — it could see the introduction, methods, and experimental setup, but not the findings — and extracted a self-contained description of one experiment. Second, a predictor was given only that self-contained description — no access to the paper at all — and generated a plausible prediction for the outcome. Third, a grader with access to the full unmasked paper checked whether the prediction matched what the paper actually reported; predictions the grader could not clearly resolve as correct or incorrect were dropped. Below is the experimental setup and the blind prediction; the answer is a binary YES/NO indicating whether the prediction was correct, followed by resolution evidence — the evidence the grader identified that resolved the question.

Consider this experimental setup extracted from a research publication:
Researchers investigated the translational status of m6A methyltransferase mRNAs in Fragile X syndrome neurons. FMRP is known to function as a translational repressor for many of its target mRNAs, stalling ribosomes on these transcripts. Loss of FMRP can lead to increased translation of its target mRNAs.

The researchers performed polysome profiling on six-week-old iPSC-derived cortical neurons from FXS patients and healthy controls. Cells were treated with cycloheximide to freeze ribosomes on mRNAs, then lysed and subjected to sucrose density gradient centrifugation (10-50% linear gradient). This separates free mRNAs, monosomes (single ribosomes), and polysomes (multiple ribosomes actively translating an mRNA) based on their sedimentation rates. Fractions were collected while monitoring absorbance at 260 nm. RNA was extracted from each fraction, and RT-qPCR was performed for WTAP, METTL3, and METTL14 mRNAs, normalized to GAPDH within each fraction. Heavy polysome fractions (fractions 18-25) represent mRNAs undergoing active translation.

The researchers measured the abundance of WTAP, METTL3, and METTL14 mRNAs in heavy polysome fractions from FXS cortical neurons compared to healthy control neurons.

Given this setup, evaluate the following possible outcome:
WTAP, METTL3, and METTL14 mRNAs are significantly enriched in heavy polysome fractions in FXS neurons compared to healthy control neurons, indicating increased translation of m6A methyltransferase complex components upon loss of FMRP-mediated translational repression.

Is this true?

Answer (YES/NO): YES